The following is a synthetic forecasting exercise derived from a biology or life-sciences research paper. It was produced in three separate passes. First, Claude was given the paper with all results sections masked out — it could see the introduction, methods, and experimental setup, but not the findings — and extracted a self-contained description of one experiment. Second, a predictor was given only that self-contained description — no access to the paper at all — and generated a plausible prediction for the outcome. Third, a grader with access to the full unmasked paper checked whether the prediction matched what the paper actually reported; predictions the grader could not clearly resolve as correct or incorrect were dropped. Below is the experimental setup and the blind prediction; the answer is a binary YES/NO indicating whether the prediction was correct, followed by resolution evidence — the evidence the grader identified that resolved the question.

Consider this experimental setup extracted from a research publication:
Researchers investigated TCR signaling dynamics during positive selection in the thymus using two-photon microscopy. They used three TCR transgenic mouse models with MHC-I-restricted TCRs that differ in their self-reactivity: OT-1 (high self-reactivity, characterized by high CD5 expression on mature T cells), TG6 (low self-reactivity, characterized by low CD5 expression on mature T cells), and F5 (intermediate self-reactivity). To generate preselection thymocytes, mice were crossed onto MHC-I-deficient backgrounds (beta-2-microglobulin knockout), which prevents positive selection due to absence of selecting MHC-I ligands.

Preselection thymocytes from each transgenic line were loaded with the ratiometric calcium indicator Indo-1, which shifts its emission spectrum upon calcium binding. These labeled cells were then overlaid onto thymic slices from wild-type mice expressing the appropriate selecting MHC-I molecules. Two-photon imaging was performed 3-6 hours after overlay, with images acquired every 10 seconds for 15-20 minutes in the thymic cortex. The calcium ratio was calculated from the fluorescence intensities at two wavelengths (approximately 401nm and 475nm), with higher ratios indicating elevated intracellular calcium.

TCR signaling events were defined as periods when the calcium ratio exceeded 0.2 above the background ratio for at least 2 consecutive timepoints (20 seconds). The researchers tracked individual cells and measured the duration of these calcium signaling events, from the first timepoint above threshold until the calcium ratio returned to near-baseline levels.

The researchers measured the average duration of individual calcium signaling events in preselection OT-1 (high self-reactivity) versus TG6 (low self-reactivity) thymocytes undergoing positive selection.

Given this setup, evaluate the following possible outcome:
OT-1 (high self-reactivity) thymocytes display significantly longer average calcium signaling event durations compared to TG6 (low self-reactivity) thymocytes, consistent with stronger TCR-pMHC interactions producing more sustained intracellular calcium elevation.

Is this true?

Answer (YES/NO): YES